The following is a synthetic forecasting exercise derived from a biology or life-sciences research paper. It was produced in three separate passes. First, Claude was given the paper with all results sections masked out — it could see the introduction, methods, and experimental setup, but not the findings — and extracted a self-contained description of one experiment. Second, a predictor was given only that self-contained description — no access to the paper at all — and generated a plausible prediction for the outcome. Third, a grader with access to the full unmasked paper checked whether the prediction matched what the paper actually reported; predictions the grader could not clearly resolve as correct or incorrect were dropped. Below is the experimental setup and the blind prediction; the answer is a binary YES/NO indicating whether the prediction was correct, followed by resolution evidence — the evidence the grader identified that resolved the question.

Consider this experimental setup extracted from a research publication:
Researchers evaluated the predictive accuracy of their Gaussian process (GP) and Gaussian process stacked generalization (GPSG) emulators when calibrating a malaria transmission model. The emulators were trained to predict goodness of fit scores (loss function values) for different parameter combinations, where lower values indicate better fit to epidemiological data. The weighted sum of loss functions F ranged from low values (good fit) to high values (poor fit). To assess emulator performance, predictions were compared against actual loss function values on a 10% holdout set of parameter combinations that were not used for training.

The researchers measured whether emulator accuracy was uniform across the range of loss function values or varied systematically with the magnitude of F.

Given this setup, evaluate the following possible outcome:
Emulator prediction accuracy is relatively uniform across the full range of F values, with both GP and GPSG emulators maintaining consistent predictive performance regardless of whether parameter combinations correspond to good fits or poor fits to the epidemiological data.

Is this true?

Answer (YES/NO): NO